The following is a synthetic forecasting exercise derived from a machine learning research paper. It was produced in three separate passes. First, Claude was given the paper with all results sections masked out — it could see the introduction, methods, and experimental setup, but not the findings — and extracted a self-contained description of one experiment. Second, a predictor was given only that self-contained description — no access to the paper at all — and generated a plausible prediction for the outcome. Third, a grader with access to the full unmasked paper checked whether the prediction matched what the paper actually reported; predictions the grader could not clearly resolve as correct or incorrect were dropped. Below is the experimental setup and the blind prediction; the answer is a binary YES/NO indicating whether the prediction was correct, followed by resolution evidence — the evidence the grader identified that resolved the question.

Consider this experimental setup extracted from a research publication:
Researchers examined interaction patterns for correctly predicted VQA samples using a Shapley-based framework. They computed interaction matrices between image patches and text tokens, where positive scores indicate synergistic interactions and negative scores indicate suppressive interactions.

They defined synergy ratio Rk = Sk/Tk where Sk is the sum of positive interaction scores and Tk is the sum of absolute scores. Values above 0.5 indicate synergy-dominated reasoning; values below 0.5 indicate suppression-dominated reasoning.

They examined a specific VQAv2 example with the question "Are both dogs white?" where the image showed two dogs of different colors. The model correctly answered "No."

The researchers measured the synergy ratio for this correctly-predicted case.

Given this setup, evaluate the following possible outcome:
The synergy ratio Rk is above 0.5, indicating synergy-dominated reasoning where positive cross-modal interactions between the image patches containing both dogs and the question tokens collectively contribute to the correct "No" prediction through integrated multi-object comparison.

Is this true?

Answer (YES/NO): NO